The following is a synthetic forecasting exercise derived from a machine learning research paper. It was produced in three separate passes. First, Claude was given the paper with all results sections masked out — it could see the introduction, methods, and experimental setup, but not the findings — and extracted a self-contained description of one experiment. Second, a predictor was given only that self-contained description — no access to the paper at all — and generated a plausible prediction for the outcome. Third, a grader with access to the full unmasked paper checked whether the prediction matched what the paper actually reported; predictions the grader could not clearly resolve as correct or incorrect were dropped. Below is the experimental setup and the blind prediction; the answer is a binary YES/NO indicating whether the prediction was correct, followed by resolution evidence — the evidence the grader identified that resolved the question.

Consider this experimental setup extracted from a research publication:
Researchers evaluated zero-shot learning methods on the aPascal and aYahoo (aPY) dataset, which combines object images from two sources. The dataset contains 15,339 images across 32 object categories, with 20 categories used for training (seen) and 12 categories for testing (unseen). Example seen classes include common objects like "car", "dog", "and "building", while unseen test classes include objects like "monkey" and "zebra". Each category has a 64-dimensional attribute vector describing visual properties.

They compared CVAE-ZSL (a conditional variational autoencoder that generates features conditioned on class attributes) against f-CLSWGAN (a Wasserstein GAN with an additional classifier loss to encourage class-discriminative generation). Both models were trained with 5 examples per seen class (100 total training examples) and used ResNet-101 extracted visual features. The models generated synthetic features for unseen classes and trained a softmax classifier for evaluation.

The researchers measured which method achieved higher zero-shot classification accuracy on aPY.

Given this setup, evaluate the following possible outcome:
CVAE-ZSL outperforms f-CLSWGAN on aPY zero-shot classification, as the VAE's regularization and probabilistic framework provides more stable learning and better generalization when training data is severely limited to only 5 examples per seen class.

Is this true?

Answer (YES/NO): NO